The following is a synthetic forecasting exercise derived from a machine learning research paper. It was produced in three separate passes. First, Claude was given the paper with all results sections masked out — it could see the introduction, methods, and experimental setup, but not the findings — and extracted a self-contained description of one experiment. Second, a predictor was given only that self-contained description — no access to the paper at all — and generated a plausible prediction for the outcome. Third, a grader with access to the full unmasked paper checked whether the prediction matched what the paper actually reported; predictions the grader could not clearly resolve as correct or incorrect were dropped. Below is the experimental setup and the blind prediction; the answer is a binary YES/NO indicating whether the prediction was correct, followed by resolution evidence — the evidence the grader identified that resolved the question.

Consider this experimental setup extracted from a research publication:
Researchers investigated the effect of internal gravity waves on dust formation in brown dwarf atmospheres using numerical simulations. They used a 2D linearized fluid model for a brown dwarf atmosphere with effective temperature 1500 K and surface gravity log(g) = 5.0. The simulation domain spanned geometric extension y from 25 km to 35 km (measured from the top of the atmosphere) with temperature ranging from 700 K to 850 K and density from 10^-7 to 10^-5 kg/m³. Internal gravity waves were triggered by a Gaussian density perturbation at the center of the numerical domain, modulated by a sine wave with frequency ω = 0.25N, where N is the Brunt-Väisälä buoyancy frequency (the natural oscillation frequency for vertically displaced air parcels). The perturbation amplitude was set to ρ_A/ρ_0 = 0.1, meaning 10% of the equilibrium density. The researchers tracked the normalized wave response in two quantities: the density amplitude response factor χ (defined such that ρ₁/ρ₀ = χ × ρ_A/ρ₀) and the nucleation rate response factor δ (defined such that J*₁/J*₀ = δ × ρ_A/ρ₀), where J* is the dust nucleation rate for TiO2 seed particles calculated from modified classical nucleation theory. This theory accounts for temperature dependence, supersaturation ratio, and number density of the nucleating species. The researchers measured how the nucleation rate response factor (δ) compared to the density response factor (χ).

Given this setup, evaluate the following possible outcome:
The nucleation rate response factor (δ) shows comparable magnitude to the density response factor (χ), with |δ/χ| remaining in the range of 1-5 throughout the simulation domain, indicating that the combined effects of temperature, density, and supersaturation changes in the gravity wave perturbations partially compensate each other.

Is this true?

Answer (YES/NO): NO